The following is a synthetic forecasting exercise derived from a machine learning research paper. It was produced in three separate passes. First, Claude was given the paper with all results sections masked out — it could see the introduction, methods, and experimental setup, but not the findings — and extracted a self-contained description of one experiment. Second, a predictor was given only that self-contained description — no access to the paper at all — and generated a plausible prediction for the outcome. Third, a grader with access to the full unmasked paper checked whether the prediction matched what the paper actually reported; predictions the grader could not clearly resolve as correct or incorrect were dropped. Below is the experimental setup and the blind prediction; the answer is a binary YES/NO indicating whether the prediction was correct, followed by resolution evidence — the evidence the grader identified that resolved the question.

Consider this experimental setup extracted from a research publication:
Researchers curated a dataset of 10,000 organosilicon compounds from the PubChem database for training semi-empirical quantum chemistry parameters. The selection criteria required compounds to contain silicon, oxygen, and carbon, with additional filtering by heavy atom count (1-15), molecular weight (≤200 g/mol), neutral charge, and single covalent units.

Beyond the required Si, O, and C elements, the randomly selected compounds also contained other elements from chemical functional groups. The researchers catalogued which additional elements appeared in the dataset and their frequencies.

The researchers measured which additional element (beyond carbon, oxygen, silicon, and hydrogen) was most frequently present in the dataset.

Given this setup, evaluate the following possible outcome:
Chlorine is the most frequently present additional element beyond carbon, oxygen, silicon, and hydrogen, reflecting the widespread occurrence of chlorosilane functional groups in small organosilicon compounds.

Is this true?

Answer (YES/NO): NO